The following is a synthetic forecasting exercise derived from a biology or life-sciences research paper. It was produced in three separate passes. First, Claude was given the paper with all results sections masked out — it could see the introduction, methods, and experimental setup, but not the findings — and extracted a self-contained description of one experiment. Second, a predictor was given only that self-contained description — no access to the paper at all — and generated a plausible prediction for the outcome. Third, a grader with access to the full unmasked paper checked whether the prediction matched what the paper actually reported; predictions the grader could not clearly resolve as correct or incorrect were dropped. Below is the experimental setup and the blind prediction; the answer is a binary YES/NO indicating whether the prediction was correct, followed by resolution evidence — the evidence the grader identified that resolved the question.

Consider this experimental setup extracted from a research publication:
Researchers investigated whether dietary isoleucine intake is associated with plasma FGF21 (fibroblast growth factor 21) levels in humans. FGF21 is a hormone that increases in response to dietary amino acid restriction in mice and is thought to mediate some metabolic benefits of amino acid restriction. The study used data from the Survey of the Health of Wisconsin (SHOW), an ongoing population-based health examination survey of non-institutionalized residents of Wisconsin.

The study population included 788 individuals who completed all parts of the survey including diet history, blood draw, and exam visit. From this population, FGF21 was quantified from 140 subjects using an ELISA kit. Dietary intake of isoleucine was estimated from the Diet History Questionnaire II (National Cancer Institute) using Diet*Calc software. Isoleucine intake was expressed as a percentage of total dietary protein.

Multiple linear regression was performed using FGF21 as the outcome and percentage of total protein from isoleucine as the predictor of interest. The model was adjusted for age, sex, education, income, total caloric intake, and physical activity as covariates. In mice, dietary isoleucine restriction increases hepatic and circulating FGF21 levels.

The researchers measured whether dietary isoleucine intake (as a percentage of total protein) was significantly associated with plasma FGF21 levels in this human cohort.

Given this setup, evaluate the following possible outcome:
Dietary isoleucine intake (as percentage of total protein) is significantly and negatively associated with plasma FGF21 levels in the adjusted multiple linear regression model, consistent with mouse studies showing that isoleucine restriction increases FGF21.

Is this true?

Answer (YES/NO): NO